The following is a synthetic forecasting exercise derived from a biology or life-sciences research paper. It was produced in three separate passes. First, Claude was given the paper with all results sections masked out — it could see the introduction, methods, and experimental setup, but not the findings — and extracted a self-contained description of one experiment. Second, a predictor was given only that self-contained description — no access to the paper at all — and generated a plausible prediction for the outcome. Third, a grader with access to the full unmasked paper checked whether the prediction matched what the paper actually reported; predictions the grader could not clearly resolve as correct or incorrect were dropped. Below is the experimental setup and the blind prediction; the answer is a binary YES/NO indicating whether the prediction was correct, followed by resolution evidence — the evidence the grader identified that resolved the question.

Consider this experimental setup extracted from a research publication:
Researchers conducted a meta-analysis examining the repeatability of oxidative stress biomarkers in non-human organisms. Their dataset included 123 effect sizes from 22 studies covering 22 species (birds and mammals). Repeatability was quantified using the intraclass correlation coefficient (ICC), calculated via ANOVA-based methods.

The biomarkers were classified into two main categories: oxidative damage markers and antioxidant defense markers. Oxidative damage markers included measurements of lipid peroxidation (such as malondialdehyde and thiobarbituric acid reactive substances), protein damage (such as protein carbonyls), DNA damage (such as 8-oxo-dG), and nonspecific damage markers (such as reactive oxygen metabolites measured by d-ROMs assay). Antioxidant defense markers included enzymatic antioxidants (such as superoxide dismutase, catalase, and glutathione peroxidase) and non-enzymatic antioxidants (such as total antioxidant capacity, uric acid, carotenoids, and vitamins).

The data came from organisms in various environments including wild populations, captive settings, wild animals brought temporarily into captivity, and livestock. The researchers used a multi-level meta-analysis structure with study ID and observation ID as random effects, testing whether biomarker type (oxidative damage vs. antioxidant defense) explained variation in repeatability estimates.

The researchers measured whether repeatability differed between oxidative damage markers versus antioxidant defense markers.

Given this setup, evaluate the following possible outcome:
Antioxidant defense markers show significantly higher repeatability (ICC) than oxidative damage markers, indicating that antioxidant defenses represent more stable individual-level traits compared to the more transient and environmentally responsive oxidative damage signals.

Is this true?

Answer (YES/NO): NO